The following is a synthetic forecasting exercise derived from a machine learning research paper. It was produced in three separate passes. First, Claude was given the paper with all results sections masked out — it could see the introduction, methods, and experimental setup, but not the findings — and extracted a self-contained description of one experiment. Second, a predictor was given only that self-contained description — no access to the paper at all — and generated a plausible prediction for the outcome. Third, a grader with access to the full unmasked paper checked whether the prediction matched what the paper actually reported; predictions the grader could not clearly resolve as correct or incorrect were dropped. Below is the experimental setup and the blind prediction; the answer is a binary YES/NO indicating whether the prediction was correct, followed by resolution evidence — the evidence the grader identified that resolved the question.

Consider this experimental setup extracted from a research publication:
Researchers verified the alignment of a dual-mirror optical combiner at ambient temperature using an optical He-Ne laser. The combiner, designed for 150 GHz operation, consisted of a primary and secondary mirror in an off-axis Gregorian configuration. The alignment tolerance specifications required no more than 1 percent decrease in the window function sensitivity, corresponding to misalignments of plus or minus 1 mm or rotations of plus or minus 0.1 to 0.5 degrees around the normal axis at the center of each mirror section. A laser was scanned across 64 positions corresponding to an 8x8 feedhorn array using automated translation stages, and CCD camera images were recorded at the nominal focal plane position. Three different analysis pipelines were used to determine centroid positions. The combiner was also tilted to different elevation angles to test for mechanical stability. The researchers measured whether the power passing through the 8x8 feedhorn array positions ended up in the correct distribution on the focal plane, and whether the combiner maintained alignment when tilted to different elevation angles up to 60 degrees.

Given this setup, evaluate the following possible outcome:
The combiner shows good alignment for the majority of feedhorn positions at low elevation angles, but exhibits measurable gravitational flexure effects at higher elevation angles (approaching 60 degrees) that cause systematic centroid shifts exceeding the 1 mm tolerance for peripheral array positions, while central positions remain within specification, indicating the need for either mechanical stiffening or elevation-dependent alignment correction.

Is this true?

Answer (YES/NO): NO